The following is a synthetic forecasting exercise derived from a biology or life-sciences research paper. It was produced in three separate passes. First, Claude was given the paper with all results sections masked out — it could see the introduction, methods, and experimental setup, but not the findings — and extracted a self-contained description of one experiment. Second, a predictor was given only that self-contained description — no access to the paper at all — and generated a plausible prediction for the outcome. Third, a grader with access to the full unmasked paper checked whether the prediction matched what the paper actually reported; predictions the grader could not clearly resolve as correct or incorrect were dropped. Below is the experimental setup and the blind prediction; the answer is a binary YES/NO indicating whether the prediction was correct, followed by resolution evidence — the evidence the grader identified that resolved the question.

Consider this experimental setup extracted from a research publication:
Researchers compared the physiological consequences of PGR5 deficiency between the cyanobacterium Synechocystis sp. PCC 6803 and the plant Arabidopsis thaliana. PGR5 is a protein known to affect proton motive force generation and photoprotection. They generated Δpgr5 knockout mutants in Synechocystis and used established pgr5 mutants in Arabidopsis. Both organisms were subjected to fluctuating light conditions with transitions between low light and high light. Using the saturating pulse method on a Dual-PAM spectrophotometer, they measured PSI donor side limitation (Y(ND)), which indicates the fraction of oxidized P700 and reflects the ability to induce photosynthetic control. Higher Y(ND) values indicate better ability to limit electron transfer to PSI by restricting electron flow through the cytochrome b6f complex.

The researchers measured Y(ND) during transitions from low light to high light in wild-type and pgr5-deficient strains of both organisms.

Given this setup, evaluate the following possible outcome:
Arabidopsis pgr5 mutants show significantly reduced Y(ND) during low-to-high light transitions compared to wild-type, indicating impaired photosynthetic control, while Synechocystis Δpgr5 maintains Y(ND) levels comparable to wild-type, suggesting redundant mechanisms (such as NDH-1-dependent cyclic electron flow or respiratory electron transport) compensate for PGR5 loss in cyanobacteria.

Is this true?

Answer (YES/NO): NO